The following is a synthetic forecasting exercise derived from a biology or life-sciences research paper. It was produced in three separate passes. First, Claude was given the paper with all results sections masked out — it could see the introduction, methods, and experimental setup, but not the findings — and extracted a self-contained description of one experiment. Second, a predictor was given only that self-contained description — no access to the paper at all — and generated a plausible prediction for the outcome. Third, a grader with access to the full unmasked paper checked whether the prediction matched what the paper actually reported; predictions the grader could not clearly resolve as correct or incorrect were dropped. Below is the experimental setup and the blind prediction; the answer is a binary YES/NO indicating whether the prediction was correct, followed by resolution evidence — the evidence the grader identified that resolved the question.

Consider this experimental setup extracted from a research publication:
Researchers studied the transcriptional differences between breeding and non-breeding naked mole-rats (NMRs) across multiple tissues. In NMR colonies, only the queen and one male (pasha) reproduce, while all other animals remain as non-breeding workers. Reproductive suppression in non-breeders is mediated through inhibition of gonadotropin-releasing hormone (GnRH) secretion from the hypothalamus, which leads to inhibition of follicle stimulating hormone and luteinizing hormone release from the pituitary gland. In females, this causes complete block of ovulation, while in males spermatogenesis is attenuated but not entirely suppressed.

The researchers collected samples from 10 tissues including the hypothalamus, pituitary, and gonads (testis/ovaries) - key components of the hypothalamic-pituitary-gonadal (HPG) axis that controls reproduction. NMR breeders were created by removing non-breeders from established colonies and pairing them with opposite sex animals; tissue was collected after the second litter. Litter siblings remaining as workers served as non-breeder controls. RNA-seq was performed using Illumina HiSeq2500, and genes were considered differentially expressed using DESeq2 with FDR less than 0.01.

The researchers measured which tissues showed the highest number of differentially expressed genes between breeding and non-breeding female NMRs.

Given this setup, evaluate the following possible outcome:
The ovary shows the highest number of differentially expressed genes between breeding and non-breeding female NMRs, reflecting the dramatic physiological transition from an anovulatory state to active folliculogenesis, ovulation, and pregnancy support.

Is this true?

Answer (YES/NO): YES